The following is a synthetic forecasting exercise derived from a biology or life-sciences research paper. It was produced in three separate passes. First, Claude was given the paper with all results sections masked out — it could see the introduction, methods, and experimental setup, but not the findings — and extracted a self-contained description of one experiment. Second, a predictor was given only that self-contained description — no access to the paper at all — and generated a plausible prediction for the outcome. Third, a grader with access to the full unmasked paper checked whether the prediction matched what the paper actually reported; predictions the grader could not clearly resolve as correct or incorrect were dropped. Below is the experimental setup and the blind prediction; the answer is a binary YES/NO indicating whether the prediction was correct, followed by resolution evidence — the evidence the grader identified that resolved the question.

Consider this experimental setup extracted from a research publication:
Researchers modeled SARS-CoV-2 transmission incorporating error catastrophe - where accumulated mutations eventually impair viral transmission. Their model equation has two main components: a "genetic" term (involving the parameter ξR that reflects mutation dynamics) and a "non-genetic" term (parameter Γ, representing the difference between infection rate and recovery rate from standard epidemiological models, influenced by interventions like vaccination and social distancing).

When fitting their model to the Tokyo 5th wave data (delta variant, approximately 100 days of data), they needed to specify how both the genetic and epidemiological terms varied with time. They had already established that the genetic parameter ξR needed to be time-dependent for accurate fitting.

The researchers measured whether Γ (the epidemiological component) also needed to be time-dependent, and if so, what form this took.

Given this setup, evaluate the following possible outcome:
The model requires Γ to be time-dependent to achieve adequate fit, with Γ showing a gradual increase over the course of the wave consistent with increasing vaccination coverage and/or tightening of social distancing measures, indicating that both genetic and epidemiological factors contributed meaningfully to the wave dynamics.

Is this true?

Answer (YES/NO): NO